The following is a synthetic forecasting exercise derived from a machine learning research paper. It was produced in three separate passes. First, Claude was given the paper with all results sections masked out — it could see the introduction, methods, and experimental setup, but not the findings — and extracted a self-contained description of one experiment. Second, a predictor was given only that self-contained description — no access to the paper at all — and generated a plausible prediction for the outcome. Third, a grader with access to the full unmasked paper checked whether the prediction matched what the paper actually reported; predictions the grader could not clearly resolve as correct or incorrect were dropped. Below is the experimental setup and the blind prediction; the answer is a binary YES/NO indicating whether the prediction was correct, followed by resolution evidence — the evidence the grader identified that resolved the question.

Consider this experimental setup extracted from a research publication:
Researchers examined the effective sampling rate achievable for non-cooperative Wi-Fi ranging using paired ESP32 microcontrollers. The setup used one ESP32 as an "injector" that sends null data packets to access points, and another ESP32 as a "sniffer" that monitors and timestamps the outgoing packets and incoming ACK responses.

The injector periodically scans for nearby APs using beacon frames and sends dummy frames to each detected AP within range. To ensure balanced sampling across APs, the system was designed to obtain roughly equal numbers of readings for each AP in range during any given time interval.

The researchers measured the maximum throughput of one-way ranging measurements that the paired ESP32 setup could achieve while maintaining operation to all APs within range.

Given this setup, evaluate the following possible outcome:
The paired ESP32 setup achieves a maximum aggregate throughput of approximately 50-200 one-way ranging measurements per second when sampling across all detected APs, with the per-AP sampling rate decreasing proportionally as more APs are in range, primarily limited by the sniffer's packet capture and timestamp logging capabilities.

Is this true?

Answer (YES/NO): NO